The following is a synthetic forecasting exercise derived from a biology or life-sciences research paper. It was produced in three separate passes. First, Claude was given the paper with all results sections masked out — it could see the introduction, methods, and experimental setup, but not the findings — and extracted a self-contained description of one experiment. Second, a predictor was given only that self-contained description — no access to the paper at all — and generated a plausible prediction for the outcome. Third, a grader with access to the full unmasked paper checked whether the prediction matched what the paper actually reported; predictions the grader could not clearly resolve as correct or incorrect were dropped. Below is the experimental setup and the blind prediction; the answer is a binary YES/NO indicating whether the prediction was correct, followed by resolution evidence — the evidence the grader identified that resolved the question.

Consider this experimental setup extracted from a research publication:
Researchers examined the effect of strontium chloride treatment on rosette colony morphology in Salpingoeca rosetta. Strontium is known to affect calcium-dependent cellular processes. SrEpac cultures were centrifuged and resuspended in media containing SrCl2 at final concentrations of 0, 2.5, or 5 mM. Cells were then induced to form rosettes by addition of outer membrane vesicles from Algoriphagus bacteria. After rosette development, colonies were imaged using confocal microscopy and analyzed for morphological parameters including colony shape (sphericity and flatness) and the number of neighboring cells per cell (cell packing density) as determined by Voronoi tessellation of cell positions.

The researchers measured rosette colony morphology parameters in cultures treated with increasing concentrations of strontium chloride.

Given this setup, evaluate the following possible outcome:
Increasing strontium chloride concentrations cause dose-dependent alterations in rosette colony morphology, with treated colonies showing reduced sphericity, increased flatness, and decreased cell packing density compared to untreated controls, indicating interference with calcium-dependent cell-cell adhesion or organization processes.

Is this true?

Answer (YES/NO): NO